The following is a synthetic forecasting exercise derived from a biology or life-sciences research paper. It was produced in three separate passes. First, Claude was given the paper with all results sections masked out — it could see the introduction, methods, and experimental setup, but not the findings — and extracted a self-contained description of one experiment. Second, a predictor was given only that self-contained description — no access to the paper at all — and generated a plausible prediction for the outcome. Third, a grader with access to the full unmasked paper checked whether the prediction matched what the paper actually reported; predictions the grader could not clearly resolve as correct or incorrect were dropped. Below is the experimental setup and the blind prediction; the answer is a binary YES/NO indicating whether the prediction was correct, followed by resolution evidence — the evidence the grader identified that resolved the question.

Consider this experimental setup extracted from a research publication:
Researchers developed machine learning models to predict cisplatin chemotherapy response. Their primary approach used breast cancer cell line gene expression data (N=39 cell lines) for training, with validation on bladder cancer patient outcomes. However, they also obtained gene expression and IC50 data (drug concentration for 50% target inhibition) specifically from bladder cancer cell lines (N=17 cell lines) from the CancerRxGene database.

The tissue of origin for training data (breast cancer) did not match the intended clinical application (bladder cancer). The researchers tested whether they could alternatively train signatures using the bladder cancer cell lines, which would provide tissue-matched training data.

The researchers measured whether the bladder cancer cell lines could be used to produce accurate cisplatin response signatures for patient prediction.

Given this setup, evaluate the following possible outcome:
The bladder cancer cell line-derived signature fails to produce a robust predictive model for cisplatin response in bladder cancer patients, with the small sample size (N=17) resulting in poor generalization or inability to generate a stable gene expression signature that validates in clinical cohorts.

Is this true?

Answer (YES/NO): YES